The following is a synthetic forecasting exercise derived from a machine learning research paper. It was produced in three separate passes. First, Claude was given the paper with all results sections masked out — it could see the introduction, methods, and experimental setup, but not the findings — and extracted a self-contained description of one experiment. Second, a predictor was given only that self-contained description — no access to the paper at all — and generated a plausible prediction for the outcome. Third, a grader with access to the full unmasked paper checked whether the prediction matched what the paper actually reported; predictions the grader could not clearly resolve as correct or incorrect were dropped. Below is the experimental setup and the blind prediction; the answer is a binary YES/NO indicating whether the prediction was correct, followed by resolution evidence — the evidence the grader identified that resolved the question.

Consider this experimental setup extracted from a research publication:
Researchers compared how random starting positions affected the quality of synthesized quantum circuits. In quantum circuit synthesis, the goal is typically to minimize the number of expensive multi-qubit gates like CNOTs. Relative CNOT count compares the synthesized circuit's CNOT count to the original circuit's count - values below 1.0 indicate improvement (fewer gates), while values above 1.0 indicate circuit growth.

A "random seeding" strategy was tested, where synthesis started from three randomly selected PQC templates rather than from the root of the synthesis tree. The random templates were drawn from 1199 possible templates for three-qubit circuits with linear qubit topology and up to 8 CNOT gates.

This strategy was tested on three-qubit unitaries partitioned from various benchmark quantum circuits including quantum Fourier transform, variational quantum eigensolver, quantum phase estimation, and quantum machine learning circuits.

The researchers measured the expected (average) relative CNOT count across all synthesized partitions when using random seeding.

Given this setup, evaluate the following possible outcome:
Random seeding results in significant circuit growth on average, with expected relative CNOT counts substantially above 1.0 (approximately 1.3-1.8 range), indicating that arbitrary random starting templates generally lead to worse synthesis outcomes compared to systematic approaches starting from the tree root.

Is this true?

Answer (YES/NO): NO